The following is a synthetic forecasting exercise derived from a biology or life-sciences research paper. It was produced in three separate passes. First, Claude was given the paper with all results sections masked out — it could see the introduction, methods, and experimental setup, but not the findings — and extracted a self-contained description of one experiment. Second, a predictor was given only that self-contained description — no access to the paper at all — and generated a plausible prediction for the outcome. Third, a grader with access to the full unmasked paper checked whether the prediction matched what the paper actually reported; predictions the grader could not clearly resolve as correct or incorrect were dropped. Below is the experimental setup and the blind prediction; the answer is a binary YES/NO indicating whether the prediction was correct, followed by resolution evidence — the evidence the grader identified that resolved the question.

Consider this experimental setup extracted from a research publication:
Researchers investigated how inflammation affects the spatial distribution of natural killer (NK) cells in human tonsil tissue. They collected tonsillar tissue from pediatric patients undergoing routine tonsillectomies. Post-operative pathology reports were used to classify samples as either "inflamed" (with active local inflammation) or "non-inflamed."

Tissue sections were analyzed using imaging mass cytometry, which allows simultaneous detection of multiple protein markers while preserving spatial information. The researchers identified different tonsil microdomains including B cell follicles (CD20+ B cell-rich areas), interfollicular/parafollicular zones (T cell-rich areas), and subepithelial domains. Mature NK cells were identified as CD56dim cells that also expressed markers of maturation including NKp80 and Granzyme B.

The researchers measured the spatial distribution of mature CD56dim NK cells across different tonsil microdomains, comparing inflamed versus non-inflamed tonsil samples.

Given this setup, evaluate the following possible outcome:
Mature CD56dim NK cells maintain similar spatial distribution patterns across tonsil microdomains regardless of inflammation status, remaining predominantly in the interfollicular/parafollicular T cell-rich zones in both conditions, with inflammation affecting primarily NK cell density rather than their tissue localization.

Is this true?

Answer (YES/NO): NO